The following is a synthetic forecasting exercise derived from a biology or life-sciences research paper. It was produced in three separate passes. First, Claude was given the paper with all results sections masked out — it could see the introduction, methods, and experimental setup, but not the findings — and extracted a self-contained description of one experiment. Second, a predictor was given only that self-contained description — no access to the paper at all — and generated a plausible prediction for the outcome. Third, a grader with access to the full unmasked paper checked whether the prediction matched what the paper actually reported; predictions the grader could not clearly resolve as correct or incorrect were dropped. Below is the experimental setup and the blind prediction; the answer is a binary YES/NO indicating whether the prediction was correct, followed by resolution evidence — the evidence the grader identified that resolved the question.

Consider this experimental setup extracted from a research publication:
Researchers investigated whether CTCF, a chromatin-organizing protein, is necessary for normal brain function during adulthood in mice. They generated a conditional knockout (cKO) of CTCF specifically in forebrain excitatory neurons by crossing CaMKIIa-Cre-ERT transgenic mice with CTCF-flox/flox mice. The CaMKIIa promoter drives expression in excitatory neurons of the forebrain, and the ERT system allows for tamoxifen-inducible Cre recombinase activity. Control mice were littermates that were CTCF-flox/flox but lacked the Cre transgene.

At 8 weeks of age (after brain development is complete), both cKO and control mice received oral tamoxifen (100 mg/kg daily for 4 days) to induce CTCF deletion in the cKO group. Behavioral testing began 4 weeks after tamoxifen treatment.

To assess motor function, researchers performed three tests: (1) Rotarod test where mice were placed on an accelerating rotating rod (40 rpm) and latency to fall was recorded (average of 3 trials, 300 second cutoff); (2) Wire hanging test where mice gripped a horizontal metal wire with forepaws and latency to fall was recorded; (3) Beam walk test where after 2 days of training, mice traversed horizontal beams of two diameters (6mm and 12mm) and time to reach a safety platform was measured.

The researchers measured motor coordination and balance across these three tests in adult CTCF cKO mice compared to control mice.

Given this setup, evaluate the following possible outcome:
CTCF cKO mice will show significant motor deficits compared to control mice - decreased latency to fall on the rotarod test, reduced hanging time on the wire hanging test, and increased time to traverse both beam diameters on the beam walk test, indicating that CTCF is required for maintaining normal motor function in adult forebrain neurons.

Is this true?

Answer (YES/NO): NO